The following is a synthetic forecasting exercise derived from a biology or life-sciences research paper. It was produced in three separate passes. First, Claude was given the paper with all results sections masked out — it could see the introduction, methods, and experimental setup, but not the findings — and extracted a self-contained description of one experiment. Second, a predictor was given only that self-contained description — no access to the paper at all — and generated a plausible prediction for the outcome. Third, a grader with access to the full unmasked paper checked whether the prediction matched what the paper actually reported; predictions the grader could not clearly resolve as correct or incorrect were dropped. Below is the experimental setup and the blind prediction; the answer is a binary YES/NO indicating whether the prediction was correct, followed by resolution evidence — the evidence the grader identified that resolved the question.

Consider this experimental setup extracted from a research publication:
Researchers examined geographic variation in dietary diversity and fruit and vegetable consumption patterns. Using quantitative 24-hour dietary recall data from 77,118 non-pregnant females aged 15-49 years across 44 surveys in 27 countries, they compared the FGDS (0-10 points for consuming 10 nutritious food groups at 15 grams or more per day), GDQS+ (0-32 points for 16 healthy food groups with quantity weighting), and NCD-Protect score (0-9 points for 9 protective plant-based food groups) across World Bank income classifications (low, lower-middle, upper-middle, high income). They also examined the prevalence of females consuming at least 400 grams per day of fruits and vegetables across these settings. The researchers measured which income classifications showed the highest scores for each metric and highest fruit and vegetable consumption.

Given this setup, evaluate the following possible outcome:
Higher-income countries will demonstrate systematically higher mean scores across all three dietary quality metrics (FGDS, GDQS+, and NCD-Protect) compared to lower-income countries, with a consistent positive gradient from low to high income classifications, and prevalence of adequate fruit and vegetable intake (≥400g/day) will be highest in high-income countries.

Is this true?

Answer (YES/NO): NO